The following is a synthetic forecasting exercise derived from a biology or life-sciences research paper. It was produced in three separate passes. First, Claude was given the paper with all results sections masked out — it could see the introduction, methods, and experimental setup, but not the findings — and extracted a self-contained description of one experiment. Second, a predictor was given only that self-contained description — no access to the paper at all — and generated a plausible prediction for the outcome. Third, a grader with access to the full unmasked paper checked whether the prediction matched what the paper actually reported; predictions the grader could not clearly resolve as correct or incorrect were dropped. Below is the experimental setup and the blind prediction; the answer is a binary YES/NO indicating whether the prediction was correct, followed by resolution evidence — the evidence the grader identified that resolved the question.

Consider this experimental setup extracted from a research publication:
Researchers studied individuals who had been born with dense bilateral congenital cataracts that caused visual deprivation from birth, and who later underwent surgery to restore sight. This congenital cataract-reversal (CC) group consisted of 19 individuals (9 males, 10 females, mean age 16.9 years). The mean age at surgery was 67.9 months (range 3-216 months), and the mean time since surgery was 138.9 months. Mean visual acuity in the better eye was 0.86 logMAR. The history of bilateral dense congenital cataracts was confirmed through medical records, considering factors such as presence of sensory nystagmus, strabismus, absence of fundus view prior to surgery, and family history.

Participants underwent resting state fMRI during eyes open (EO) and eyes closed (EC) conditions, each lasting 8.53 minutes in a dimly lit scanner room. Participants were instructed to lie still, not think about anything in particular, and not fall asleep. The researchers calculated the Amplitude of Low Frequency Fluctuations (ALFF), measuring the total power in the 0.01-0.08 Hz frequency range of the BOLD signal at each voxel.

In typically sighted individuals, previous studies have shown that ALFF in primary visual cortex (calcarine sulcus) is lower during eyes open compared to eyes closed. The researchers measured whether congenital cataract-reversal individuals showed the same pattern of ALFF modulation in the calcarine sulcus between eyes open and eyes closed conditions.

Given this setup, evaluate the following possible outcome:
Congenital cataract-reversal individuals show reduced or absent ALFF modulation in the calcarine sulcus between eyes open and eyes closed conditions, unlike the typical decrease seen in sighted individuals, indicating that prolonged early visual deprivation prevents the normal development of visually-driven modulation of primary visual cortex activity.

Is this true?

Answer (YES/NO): NO